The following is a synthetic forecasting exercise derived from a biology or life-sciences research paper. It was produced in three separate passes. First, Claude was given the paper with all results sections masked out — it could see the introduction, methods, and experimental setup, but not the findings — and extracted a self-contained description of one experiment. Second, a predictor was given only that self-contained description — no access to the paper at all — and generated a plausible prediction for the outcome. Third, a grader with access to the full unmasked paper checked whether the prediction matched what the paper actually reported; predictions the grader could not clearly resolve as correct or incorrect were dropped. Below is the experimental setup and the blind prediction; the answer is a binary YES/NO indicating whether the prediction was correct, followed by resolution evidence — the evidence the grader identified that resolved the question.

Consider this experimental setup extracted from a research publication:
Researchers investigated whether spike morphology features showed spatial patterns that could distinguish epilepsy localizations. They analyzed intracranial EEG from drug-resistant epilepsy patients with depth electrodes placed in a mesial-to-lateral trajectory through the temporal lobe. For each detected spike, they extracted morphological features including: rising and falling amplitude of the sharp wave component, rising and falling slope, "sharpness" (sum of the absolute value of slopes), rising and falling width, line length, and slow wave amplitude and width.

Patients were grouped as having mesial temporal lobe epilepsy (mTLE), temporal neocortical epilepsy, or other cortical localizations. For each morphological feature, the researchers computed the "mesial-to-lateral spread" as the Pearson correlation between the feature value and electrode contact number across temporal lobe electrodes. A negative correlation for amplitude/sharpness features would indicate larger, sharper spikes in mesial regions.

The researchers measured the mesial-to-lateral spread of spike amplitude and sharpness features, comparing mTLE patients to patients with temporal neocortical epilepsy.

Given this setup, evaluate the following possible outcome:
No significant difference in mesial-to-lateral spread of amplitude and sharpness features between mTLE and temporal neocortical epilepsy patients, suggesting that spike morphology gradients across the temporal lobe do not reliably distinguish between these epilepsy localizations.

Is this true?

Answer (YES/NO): YES